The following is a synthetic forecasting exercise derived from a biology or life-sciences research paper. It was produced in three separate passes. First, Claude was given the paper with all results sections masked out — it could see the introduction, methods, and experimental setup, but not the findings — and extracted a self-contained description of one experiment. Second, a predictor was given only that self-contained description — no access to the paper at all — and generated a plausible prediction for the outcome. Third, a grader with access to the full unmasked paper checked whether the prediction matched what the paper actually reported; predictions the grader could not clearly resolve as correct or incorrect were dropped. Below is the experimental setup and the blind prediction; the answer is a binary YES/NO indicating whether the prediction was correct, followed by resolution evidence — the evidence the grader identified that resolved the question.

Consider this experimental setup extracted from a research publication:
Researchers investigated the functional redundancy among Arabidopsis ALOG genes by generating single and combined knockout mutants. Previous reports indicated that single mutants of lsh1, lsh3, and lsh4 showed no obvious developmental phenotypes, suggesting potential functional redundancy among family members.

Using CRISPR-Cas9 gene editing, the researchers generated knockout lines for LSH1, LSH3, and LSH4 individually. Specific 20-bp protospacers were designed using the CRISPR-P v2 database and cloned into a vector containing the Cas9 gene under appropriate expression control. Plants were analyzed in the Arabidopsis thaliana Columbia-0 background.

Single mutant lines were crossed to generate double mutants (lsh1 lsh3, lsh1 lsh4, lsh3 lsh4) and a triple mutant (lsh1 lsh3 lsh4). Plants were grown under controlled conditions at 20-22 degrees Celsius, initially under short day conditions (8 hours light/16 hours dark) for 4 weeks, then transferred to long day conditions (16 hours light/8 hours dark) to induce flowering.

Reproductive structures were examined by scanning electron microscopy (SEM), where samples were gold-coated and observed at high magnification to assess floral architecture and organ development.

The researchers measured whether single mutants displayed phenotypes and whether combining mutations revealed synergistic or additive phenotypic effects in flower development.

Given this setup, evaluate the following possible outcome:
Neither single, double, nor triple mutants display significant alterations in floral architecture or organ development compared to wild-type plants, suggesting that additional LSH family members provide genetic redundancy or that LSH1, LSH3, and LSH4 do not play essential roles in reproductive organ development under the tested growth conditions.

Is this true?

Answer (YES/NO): NO